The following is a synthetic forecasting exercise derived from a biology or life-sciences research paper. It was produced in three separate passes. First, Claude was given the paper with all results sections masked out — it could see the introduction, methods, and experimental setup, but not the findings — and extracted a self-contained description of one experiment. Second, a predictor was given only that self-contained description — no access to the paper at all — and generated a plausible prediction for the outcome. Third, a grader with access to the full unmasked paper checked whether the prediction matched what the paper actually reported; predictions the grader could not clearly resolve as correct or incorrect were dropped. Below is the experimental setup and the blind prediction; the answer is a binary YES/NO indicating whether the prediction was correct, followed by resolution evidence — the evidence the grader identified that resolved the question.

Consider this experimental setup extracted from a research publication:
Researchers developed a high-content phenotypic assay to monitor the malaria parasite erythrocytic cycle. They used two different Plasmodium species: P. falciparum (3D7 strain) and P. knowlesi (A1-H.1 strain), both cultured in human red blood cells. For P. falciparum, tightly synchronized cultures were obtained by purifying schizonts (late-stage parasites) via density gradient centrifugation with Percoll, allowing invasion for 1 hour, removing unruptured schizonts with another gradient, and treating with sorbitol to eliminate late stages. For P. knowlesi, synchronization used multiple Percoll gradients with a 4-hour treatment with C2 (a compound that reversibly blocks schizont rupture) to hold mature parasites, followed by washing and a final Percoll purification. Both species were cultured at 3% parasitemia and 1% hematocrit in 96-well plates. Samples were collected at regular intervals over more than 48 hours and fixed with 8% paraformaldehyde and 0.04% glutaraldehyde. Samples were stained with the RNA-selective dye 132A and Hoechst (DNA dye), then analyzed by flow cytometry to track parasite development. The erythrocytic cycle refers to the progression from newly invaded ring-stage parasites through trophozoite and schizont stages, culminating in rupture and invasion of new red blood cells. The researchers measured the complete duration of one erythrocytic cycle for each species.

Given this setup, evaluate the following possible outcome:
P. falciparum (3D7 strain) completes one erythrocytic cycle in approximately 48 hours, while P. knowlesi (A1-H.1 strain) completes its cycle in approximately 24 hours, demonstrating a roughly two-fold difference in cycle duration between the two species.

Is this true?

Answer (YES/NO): NO